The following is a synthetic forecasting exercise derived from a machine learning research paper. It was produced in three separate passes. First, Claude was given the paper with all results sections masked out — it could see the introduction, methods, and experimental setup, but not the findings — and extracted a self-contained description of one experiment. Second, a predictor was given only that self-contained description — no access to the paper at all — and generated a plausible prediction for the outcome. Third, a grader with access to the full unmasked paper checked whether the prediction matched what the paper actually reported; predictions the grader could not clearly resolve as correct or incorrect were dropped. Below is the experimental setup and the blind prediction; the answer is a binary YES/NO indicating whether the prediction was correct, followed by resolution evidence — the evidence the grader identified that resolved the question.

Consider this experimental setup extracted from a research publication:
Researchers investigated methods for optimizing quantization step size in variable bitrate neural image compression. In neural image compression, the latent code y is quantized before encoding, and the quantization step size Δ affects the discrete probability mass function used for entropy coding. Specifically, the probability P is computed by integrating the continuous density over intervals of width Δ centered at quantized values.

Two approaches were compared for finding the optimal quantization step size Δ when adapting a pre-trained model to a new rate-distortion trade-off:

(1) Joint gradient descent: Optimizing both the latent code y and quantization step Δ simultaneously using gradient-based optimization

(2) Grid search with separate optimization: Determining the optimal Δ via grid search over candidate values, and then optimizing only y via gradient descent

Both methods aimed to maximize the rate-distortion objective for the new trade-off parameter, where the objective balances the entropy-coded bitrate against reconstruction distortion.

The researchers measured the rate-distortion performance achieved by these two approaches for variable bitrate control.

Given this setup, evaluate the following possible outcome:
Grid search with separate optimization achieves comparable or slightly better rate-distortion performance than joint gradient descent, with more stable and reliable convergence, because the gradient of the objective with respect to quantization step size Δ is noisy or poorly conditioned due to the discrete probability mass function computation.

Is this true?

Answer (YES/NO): NO